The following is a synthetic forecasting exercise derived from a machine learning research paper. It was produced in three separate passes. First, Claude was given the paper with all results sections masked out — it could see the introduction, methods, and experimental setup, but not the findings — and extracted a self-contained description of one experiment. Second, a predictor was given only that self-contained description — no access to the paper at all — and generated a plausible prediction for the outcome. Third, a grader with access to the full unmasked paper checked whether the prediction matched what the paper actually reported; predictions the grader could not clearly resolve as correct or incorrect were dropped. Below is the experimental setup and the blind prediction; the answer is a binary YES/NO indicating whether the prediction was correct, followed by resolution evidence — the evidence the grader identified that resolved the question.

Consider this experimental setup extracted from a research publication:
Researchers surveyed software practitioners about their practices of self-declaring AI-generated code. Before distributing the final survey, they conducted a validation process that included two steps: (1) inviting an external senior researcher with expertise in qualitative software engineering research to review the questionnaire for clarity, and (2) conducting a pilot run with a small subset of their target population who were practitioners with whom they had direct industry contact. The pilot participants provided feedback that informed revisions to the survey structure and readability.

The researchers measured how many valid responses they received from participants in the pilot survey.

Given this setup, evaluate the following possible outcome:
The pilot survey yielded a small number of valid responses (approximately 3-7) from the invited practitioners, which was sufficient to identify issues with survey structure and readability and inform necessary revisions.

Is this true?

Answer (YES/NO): NO